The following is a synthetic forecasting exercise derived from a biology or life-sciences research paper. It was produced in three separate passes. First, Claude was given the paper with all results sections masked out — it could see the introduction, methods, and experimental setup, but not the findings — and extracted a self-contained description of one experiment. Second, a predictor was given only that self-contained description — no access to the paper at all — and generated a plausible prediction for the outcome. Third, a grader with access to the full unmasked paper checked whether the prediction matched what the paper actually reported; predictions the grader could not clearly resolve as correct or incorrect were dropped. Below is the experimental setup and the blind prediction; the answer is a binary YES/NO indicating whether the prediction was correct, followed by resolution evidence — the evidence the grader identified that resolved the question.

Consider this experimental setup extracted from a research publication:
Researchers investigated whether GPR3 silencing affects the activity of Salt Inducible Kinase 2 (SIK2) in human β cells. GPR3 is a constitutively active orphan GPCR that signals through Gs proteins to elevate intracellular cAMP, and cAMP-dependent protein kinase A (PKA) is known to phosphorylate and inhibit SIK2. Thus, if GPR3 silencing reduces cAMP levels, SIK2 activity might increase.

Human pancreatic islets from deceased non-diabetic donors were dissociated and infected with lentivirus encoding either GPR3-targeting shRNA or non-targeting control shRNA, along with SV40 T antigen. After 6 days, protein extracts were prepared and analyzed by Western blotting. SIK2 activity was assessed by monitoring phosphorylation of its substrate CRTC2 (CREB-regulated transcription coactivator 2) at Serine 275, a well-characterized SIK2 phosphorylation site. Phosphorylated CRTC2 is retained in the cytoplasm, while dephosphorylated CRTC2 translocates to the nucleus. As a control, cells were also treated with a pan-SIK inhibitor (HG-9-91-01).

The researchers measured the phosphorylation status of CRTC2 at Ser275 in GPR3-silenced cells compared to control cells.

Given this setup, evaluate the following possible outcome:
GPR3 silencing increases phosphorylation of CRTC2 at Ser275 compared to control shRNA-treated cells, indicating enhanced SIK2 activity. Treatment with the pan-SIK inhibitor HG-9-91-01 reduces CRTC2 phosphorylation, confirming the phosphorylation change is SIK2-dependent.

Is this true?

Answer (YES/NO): YES